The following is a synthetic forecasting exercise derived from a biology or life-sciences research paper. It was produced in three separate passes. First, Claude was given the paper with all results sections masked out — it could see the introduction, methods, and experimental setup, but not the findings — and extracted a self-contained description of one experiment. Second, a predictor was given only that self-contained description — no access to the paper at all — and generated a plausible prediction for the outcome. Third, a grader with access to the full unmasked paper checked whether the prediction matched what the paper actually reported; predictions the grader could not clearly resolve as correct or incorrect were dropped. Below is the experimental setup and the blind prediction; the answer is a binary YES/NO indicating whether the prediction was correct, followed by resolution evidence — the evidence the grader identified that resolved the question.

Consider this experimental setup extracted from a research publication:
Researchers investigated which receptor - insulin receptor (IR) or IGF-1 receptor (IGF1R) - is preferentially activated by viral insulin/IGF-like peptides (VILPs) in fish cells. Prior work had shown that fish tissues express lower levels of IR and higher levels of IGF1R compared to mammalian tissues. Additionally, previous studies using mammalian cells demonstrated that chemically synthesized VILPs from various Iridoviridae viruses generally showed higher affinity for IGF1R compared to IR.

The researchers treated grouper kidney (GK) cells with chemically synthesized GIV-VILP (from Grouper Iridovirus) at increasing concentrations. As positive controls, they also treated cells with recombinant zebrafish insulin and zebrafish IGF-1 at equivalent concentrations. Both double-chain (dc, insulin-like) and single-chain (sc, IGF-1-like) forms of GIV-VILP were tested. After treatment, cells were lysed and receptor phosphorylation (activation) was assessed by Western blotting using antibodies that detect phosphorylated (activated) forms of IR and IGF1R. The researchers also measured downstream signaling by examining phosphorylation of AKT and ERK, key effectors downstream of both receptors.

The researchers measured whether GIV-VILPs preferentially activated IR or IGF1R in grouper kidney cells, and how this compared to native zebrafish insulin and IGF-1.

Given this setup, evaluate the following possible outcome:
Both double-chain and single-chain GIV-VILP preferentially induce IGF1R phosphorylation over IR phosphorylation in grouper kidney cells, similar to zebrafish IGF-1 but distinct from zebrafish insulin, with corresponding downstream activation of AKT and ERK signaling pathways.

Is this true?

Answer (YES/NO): NO